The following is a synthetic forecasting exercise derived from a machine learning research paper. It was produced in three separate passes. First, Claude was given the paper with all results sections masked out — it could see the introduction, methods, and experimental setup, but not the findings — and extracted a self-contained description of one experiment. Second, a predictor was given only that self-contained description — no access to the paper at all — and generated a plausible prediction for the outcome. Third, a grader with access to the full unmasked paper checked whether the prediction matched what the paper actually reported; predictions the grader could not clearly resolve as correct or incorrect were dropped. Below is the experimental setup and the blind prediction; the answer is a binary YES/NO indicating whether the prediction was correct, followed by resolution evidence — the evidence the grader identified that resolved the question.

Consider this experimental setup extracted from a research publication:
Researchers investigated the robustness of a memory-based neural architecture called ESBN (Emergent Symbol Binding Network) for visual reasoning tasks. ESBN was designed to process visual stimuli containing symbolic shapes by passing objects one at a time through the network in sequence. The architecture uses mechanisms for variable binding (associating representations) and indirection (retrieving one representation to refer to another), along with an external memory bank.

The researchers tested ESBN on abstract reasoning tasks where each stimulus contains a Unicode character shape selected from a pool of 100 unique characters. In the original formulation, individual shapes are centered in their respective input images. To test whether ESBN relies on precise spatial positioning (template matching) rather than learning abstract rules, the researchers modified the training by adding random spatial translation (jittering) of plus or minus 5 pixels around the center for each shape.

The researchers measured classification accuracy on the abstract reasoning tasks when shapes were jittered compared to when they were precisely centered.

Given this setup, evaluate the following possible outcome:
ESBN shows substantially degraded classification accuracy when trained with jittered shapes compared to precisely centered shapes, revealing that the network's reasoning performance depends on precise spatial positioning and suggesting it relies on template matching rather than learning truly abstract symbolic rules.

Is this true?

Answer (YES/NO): YES